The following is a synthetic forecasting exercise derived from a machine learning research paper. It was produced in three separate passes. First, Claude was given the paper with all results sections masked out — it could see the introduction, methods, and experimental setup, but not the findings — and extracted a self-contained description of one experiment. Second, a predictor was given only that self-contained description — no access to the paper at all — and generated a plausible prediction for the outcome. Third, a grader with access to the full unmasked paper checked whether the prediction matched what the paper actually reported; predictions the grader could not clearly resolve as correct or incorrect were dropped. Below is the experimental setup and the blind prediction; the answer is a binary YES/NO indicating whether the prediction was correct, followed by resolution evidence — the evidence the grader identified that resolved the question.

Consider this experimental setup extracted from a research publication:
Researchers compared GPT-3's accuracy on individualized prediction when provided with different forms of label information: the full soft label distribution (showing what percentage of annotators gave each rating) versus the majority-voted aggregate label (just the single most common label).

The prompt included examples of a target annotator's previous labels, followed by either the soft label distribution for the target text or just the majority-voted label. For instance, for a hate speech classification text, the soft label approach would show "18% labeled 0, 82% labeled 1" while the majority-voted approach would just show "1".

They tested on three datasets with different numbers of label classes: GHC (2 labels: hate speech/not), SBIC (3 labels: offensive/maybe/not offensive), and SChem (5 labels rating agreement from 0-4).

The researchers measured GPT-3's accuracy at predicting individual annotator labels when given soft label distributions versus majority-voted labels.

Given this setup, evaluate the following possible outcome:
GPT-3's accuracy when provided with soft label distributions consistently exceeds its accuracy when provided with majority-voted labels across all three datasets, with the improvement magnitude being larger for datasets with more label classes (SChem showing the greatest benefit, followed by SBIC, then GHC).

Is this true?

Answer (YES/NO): NO